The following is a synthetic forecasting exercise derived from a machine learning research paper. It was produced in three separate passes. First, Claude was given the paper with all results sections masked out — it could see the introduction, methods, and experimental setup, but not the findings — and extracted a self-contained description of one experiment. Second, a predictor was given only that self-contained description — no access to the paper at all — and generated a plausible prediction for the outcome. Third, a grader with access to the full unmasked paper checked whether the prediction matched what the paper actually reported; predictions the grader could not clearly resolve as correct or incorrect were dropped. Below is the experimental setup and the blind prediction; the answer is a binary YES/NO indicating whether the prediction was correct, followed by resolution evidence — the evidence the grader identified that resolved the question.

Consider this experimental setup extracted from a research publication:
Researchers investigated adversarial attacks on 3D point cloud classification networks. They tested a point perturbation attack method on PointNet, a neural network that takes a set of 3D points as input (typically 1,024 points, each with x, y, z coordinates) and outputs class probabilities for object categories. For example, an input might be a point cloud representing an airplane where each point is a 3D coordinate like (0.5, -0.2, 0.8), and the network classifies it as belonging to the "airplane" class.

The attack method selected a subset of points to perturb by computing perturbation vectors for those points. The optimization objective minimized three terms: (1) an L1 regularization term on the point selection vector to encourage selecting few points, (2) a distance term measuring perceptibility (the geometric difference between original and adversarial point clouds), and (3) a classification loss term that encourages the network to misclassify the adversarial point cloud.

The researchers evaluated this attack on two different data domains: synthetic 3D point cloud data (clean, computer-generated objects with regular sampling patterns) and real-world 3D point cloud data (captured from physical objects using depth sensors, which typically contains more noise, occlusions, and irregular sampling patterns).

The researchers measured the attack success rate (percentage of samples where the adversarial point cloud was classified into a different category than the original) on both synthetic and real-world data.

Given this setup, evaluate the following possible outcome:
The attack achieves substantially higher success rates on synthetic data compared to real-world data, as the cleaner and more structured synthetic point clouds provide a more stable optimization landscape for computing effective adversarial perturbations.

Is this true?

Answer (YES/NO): NO